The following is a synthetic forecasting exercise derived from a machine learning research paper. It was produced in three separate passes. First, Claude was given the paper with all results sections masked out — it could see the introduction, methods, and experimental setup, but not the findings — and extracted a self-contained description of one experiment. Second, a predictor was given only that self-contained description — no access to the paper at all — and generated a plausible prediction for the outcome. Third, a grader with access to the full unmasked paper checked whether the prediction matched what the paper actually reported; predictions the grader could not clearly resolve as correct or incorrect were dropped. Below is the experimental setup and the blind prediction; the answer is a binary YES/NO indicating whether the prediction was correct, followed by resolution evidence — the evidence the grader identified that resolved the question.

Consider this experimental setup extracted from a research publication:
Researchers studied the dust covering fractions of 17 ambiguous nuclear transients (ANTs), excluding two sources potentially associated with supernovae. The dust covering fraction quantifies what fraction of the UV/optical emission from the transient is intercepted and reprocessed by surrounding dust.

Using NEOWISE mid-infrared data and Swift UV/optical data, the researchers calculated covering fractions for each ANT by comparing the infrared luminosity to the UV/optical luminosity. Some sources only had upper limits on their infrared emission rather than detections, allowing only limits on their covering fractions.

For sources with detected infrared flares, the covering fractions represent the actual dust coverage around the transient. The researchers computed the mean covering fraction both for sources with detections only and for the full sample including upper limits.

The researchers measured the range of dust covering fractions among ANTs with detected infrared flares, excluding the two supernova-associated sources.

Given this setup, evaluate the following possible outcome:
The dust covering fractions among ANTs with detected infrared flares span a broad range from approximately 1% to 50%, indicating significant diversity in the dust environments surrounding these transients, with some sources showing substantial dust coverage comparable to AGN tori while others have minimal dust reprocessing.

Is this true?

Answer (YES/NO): NO